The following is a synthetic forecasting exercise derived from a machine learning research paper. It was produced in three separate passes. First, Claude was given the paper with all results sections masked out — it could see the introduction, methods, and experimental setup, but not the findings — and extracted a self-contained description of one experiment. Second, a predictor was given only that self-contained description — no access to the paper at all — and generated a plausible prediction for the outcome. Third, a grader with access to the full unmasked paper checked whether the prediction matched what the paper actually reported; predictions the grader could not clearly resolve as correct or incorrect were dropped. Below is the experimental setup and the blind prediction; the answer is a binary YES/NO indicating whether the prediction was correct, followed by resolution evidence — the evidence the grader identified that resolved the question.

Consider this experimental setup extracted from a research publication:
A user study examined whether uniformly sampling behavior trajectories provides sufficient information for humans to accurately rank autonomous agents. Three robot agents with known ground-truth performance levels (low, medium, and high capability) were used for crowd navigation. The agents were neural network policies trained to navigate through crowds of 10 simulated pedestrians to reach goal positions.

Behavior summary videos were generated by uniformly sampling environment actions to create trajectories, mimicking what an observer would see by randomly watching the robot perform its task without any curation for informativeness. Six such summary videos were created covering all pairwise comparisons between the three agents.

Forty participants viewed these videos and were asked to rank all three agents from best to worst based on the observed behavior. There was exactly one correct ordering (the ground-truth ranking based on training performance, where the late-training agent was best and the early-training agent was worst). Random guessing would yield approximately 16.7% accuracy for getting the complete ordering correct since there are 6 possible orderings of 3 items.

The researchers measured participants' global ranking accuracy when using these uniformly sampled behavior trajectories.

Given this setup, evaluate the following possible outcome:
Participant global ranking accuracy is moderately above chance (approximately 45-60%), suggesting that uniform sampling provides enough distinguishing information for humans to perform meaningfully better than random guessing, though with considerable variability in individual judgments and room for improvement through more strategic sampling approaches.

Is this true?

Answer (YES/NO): NO